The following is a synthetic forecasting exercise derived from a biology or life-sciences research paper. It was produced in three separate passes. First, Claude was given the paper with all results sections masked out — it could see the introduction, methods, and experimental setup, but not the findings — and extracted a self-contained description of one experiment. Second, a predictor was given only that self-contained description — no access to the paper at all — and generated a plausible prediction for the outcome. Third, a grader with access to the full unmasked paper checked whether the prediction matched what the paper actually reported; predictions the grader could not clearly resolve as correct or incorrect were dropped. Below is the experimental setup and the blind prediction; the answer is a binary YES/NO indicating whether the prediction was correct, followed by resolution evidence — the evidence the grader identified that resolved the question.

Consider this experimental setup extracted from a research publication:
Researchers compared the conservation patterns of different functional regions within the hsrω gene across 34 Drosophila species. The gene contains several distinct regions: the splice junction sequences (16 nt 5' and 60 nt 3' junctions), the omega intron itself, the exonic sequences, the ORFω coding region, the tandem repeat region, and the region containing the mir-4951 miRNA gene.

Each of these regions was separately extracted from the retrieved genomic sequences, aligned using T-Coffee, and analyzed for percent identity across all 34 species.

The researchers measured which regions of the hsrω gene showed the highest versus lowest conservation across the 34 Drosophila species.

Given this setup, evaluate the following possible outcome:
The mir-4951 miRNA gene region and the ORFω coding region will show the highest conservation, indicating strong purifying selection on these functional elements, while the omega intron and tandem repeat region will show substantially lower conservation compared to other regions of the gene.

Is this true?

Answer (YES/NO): NO